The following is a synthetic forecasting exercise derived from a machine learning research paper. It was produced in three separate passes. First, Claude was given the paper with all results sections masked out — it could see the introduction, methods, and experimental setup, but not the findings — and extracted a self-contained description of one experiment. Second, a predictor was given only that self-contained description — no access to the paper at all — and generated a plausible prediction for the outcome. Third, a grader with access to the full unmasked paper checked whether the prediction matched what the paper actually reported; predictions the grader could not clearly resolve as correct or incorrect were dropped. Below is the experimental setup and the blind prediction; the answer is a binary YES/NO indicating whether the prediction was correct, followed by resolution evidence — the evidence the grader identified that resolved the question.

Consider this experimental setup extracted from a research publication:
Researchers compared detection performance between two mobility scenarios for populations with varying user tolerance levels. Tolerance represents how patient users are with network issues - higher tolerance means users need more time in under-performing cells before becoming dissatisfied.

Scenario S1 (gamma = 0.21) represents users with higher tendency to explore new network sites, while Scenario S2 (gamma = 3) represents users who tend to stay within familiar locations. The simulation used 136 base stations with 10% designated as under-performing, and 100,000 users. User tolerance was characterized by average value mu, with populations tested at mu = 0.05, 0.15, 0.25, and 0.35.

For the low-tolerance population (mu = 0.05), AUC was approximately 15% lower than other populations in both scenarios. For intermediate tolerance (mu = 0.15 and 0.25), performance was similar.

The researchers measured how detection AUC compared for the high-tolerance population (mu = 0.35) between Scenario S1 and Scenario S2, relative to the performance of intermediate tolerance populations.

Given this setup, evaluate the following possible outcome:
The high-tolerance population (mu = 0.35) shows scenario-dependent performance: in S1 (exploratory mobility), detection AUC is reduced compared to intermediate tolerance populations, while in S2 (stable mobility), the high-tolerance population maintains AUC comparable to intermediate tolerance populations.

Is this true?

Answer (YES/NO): NO